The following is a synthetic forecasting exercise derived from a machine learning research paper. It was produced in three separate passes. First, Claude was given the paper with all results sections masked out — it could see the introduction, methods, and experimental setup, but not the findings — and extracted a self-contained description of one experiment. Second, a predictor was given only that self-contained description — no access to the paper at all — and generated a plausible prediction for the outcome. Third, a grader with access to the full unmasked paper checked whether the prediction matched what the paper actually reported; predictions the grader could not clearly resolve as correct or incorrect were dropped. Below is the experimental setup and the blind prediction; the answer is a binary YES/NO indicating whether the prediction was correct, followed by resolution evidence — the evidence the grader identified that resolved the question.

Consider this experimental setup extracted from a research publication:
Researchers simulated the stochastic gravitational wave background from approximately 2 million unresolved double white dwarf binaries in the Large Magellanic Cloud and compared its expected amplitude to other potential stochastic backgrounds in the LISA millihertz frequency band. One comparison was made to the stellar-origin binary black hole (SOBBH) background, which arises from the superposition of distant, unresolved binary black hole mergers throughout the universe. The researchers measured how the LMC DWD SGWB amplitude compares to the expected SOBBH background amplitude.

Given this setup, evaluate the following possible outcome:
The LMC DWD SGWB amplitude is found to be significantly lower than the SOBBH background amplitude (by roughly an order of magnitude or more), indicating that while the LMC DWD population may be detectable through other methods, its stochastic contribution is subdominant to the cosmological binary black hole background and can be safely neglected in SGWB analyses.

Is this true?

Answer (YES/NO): NO